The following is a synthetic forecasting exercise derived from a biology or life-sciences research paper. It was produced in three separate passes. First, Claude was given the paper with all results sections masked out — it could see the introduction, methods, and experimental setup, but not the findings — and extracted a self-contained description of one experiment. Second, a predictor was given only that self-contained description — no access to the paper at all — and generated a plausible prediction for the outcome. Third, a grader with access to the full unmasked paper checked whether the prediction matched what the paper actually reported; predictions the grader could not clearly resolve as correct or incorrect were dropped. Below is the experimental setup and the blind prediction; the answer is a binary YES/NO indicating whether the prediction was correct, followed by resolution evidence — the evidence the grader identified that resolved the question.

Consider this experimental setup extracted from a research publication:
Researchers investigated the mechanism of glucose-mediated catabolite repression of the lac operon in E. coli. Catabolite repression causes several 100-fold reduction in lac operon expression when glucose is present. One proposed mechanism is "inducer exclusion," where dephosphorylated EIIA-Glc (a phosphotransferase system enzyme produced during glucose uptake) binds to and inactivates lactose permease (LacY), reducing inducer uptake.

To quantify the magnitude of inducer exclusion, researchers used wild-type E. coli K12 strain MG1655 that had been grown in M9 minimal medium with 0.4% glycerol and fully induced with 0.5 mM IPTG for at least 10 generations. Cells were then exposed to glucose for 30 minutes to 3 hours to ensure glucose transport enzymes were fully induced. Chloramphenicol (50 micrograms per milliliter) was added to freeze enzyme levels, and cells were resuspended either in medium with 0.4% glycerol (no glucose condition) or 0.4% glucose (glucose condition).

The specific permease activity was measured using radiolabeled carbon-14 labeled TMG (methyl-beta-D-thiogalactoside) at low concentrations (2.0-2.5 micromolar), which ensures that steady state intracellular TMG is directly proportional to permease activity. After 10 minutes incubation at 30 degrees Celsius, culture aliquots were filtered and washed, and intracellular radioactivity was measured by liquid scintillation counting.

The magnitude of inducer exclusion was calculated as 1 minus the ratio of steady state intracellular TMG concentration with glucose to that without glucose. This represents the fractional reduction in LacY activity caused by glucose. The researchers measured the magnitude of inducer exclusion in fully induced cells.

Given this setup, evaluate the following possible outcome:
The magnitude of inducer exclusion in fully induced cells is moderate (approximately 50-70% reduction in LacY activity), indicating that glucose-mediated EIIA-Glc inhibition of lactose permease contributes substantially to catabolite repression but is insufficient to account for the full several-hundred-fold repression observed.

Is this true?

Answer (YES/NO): NO